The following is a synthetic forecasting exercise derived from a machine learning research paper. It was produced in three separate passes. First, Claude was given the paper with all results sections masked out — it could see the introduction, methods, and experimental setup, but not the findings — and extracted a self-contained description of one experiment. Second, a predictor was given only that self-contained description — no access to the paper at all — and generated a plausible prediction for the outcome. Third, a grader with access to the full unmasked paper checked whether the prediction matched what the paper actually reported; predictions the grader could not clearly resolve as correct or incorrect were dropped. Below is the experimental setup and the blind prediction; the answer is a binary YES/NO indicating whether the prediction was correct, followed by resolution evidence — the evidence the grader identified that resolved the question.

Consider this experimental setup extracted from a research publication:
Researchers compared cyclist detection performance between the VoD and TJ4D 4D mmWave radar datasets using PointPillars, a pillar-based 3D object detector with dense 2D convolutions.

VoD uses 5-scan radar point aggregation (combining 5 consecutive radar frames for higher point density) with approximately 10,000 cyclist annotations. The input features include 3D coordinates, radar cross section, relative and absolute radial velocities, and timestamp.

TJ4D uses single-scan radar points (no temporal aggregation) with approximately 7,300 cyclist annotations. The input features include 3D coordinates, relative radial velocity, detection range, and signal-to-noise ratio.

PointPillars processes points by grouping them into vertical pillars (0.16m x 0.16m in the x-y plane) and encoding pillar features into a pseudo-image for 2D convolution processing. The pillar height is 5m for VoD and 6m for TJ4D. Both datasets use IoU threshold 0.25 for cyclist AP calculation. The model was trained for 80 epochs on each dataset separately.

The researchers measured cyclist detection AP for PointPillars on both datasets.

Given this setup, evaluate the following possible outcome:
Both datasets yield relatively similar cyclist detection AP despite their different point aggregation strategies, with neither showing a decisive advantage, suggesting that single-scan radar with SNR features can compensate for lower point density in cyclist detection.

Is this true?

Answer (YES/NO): NO